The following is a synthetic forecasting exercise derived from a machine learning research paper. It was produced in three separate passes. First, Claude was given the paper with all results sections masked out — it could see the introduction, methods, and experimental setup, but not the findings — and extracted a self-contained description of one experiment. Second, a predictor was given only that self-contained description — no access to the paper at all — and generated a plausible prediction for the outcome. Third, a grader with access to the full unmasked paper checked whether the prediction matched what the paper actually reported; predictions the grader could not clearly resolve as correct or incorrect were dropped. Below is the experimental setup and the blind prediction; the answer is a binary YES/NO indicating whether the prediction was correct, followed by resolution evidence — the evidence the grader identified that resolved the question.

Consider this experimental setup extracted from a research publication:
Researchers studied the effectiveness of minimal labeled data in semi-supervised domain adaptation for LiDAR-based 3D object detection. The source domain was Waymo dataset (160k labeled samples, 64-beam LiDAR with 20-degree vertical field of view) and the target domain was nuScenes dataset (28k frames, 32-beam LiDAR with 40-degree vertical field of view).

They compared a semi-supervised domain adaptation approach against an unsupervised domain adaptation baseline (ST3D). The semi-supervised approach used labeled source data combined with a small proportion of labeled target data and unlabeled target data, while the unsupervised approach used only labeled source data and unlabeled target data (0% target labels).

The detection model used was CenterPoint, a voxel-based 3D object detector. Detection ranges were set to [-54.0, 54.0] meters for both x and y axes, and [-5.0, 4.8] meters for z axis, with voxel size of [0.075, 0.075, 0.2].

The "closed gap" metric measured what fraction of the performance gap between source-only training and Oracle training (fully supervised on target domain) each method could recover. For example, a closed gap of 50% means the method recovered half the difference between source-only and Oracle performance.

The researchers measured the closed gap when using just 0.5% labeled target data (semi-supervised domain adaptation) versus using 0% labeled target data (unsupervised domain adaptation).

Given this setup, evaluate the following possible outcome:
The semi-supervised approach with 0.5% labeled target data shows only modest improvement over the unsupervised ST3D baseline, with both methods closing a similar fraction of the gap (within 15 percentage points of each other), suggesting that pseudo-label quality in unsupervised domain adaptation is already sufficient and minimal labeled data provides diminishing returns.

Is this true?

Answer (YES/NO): NO